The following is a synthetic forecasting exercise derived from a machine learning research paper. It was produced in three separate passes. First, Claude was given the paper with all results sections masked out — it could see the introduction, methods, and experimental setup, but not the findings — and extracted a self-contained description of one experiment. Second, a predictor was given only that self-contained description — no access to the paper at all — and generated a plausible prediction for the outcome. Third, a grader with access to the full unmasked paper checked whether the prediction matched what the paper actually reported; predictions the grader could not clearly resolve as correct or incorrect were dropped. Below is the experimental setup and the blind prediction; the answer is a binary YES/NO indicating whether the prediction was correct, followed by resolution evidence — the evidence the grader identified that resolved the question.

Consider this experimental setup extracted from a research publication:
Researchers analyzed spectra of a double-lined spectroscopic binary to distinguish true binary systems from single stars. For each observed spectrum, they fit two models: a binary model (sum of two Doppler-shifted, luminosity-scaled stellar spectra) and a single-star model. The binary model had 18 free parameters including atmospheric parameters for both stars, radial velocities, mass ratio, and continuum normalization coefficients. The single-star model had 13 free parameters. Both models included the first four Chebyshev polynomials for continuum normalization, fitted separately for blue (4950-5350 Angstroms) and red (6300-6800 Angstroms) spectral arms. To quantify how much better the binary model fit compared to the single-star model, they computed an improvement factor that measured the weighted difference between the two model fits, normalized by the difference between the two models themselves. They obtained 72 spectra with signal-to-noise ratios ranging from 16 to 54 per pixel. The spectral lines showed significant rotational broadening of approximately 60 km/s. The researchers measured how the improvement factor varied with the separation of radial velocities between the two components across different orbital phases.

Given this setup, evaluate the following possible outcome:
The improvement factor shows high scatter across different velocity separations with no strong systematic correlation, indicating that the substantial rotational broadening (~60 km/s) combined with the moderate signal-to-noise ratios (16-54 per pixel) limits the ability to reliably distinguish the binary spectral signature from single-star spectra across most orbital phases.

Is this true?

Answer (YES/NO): NO